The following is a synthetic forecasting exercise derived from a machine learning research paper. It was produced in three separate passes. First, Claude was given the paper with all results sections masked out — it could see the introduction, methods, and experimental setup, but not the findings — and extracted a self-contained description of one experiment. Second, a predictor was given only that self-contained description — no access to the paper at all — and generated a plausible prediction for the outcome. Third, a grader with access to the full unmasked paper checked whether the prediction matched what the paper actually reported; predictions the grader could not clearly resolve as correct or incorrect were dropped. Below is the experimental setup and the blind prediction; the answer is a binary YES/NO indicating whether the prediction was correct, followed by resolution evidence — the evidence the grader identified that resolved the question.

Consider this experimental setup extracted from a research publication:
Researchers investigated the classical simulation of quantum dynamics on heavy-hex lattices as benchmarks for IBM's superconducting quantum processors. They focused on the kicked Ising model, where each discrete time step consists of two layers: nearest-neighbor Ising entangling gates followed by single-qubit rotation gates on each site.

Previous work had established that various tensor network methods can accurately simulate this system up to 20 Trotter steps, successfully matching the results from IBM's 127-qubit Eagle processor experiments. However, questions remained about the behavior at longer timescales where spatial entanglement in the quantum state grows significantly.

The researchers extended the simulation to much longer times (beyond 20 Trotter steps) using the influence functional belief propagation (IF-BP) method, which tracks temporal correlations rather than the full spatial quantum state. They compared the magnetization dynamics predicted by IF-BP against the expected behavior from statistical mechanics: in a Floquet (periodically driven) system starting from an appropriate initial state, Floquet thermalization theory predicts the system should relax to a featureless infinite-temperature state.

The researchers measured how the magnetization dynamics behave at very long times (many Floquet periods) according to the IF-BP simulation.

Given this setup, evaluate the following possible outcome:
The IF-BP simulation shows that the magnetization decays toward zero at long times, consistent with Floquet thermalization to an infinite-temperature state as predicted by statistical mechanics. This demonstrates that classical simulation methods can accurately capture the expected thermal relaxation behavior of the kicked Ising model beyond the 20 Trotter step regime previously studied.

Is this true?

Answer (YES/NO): YES